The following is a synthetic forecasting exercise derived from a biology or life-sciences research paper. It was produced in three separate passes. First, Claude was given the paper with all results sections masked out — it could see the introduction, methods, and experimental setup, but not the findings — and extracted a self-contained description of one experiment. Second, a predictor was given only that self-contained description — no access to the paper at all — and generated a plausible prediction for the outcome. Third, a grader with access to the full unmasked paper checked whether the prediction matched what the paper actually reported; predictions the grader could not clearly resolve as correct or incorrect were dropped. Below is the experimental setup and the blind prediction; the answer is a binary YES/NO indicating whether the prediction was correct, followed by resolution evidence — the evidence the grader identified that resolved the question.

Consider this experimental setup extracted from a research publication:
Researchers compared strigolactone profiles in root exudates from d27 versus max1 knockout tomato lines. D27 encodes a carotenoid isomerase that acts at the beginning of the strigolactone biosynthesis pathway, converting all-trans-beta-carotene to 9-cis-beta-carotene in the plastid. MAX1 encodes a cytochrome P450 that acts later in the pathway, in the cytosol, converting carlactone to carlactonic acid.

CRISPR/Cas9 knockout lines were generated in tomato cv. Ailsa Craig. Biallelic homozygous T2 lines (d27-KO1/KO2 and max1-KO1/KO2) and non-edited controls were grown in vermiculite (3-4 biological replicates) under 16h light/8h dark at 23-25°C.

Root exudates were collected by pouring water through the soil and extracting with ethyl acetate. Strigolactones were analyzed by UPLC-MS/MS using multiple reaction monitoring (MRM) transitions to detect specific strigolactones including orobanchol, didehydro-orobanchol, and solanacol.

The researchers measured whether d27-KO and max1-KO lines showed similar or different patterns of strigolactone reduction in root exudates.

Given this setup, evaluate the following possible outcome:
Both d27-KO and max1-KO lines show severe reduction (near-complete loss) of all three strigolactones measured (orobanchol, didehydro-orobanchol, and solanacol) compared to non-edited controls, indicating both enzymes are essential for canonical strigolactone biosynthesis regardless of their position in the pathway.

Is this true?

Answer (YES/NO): YES